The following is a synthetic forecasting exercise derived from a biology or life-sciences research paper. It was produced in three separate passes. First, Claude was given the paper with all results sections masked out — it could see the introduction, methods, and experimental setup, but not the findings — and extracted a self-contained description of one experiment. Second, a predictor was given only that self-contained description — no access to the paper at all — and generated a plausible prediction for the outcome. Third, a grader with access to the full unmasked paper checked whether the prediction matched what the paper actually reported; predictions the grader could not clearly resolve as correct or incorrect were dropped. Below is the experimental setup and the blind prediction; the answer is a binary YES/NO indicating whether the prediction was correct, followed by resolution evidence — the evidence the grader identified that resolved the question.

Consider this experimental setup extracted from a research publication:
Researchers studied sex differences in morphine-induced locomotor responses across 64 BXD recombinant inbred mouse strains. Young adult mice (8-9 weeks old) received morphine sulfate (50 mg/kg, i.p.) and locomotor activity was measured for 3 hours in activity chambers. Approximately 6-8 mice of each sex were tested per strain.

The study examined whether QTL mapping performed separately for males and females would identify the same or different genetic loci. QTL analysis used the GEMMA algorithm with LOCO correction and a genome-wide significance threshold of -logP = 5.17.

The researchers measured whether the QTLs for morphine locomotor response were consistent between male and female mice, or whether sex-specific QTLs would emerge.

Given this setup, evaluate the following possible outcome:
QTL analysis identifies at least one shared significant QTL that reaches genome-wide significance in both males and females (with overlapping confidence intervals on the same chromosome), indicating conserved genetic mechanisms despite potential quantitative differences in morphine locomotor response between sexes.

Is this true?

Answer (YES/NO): YES